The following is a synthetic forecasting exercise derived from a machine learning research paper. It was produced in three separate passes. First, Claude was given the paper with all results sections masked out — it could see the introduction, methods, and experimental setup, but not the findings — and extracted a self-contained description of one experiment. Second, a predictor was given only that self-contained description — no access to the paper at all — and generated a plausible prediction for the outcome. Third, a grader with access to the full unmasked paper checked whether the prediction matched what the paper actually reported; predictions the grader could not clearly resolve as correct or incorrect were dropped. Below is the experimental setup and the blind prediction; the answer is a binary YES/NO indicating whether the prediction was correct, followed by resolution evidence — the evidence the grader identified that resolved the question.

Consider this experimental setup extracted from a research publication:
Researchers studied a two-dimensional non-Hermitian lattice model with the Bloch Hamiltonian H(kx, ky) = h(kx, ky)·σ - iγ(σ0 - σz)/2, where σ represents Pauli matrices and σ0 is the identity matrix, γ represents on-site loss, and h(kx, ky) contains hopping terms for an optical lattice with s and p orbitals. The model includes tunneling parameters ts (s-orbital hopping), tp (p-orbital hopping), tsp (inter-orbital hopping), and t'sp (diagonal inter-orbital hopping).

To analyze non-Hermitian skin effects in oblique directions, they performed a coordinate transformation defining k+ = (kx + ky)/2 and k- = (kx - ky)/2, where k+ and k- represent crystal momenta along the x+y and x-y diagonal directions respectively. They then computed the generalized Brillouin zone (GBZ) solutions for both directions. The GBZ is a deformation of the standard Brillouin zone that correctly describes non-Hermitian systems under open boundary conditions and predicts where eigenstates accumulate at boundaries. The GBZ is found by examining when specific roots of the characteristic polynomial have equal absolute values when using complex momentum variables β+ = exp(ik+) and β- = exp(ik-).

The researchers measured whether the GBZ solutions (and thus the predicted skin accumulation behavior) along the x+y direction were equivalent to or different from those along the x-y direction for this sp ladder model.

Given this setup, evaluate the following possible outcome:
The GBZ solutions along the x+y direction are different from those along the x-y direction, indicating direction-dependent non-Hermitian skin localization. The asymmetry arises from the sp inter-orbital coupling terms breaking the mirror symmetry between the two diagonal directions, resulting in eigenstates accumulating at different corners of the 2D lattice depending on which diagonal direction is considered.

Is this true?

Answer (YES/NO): NO